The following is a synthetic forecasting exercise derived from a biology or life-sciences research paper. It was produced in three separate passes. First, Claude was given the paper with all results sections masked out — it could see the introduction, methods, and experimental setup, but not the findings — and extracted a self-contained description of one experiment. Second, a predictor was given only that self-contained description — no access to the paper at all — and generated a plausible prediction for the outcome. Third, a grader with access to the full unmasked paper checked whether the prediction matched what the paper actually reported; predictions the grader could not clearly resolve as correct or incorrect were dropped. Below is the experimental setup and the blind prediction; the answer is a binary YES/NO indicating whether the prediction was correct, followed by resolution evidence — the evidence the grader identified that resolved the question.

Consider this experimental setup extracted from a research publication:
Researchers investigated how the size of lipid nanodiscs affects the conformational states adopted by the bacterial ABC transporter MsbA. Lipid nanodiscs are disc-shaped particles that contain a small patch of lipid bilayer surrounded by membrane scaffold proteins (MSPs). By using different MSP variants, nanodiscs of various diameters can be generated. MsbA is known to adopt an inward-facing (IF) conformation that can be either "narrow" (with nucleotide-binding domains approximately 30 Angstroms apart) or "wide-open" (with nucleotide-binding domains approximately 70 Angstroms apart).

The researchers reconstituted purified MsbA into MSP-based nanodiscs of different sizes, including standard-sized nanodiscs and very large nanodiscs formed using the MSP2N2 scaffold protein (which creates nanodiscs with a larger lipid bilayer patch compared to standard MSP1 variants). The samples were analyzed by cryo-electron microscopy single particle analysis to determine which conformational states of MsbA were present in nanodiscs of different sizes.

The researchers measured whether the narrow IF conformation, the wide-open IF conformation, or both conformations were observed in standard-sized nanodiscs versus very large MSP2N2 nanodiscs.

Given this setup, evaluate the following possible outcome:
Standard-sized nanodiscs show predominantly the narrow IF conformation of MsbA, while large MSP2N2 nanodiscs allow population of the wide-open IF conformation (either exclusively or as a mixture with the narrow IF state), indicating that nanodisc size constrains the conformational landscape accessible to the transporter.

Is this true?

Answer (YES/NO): YES